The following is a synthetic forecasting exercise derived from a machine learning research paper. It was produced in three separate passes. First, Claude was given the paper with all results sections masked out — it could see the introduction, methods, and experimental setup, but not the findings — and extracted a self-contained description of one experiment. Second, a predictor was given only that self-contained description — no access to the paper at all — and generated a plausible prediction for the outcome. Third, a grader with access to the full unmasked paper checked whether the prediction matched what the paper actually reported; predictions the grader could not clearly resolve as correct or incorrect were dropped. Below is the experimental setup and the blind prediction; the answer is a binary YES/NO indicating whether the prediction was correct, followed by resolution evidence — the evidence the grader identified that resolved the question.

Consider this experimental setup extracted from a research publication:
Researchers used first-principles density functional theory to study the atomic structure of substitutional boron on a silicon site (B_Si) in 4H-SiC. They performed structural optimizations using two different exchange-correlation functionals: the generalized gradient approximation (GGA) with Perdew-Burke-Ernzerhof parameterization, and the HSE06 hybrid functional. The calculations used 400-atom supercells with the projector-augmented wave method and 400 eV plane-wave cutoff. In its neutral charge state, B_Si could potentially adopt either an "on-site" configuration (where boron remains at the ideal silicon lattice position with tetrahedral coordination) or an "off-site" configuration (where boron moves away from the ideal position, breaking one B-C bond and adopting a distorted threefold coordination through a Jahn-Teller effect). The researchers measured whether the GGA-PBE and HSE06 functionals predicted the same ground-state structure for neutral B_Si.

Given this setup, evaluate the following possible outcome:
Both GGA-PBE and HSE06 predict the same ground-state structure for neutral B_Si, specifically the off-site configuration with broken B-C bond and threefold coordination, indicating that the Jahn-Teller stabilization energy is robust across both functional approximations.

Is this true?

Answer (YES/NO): NO